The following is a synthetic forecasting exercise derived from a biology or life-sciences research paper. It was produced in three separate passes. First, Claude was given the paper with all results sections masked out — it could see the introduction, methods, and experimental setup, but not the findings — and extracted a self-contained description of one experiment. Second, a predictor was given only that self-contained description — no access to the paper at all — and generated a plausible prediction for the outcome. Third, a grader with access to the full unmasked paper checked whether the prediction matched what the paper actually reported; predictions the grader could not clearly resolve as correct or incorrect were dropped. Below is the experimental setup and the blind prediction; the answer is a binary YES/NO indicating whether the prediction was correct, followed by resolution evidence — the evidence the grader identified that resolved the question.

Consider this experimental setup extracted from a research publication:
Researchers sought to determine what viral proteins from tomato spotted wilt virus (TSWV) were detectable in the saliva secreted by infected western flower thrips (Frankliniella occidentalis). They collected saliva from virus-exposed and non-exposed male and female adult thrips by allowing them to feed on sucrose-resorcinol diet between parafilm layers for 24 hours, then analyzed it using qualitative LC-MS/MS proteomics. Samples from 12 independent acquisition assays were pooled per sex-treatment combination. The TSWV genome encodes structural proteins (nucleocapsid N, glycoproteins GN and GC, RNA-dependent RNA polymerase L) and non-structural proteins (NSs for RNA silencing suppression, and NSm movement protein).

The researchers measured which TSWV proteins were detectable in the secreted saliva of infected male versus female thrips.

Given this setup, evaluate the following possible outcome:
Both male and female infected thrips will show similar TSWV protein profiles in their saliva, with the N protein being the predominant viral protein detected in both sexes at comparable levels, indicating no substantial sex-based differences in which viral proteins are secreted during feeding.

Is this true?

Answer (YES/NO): NO